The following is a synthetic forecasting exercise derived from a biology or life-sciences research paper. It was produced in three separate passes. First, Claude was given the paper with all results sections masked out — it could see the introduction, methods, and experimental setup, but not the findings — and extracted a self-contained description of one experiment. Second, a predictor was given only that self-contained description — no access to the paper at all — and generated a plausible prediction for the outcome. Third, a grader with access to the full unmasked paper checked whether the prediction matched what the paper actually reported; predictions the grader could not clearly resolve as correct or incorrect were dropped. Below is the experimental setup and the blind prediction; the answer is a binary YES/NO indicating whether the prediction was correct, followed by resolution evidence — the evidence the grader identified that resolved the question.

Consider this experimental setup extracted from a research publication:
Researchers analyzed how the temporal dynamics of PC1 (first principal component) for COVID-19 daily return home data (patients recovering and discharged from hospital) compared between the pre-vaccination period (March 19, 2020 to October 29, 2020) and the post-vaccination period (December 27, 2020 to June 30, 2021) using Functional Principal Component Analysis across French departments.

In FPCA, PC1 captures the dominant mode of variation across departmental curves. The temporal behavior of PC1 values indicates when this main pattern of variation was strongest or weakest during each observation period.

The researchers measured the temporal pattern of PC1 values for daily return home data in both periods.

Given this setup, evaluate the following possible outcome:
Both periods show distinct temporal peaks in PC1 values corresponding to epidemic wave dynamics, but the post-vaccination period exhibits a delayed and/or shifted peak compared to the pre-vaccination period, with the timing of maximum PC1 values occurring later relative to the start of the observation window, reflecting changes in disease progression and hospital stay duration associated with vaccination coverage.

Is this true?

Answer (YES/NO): NO